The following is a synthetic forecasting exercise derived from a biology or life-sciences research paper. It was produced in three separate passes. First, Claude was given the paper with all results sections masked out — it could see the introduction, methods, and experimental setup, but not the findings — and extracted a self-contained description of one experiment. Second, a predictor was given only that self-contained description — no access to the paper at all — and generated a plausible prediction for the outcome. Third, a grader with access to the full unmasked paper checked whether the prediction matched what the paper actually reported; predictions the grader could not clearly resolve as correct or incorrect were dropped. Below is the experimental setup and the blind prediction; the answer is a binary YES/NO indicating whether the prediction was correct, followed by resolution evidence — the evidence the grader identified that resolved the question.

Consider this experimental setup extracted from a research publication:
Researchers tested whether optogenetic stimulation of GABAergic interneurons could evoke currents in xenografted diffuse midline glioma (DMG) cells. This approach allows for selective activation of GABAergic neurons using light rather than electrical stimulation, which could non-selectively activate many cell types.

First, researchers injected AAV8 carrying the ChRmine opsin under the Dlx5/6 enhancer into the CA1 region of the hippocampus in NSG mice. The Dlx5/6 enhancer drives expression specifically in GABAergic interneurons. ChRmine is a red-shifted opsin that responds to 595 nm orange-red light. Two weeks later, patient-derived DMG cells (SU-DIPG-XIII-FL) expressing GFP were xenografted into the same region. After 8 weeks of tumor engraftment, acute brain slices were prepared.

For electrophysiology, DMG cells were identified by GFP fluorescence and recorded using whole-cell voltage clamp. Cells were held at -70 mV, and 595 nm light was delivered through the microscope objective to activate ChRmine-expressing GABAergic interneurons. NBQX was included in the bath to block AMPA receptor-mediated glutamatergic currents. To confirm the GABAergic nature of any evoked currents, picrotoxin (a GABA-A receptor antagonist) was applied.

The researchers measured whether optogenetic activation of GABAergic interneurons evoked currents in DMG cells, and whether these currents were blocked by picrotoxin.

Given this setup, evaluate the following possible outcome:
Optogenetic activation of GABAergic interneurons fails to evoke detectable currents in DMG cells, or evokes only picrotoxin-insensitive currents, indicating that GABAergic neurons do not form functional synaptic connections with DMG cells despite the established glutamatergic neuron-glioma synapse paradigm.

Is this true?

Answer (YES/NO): NO